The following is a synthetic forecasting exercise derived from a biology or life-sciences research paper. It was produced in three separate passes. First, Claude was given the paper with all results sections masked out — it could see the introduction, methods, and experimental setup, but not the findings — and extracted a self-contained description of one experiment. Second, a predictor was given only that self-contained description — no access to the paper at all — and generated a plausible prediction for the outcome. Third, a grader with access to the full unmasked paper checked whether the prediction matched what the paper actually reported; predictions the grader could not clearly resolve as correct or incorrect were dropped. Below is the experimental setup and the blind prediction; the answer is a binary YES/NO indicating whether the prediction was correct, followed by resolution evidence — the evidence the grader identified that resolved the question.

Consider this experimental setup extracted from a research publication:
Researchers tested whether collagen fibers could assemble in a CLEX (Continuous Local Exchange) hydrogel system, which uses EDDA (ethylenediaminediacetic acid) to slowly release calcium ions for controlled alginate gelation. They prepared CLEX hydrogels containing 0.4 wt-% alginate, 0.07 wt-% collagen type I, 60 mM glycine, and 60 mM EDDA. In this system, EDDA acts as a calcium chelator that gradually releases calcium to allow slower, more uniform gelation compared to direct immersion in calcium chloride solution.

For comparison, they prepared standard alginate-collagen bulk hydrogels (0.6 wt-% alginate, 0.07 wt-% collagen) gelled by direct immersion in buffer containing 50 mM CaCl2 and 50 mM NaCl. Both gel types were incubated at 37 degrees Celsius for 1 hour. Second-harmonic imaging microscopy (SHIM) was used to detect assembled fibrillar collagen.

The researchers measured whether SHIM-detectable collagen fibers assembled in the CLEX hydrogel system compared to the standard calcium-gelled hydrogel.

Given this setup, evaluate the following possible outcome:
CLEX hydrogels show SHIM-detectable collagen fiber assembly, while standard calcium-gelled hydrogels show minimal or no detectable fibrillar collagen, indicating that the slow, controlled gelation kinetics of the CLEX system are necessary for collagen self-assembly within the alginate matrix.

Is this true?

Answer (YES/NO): NO